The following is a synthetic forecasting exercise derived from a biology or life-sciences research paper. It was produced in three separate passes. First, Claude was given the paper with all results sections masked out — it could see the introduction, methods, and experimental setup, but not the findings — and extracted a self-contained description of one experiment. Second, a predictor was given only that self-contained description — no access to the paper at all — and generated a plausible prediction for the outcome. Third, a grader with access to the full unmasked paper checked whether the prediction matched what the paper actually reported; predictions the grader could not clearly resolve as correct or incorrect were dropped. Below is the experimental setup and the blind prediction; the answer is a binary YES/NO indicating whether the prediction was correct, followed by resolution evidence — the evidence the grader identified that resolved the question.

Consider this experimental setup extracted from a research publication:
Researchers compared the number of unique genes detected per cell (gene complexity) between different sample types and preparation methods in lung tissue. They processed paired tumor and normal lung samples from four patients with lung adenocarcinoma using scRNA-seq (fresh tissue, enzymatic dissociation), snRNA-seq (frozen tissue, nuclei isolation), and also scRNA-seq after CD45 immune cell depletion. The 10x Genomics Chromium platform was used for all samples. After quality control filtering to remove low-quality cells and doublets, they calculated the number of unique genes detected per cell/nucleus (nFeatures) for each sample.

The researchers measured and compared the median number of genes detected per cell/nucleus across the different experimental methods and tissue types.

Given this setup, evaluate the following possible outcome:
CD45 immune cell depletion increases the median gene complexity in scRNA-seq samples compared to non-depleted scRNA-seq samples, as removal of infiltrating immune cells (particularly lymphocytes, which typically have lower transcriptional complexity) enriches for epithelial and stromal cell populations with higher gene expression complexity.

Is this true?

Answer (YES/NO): YES